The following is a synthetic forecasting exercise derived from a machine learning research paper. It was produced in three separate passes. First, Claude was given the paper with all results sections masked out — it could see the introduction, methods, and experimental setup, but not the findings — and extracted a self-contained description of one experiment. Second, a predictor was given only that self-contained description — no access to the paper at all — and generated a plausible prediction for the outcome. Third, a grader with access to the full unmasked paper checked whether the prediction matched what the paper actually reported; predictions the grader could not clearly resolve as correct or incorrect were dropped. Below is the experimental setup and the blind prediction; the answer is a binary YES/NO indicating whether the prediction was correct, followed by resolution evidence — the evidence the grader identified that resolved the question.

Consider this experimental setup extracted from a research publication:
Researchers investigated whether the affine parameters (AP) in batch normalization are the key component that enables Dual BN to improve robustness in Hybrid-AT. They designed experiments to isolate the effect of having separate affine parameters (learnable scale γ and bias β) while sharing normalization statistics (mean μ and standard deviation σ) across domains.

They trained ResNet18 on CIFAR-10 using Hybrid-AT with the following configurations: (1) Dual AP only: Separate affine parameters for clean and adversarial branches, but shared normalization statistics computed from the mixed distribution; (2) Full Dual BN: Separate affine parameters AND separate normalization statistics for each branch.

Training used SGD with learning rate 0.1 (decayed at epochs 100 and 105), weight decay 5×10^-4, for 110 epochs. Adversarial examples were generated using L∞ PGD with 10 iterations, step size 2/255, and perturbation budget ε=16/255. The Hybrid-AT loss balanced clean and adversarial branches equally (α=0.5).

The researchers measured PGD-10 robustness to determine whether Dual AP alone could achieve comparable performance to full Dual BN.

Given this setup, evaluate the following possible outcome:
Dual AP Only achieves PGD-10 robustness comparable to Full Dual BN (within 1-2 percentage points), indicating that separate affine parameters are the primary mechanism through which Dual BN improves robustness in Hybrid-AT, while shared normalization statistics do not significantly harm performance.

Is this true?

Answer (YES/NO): YES